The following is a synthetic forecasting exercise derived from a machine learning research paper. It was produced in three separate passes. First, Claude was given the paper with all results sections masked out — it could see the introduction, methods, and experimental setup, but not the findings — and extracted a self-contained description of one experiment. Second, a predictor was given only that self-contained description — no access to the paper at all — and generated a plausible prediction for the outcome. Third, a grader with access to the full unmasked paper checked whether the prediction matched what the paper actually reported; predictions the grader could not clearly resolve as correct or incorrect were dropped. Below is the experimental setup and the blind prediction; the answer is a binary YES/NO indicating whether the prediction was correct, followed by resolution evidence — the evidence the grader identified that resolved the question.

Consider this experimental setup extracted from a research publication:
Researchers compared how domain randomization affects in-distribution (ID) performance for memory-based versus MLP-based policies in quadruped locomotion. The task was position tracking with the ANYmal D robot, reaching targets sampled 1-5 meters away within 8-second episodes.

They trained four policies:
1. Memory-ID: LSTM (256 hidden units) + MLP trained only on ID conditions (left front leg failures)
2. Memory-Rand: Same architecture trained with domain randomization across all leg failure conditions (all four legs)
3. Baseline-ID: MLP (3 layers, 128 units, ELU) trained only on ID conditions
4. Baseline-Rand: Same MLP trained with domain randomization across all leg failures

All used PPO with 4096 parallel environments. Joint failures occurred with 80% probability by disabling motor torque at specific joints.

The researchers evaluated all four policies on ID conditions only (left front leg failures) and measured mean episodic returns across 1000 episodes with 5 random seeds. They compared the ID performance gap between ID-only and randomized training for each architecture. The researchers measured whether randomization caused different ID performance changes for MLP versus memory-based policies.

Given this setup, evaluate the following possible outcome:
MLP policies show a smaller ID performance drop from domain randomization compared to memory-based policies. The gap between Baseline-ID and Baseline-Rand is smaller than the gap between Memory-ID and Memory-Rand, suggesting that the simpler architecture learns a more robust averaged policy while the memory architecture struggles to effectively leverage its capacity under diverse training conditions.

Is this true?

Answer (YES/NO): NO